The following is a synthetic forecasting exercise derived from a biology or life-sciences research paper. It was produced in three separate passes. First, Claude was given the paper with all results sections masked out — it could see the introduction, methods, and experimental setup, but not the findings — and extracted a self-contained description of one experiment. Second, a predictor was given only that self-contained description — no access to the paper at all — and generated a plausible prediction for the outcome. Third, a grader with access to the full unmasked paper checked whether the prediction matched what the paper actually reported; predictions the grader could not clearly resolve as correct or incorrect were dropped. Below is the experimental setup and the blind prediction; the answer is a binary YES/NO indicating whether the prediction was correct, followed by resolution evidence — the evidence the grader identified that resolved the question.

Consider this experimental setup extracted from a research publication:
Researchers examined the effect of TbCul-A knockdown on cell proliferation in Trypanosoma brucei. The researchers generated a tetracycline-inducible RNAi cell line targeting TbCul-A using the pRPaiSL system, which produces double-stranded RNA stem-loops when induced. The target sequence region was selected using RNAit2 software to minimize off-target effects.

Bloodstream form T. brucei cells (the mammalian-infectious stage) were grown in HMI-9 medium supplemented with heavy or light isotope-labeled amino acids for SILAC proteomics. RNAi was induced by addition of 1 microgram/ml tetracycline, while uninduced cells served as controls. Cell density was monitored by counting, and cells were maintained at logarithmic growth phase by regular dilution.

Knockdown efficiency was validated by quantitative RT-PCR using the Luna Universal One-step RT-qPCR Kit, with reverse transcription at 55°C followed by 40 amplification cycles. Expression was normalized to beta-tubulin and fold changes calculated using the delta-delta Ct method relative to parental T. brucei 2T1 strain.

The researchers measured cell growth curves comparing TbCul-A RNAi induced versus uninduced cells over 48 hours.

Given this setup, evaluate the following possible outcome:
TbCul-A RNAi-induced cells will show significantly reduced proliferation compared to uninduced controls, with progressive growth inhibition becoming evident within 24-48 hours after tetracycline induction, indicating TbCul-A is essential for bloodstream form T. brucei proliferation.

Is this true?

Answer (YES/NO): NO